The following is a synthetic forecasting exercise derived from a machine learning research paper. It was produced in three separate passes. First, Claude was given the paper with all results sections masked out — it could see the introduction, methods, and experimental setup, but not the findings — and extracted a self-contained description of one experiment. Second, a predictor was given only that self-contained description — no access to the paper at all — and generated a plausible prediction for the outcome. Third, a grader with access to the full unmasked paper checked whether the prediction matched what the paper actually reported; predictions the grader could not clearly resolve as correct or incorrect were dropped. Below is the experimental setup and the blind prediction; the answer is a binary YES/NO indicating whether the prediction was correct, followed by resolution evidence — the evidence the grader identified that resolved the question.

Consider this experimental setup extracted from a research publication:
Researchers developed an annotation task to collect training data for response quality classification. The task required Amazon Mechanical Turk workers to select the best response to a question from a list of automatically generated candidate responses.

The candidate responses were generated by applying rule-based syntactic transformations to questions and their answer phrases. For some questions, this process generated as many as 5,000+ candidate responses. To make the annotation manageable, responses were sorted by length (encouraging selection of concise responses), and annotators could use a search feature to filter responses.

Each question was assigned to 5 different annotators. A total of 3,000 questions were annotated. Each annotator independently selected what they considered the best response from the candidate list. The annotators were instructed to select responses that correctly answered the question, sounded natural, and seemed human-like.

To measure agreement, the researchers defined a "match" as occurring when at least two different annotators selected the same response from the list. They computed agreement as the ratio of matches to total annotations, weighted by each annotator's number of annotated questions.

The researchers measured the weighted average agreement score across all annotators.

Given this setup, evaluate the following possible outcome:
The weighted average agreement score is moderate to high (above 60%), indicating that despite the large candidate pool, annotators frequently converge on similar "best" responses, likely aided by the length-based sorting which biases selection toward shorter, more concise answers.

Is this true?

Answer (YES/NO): YES